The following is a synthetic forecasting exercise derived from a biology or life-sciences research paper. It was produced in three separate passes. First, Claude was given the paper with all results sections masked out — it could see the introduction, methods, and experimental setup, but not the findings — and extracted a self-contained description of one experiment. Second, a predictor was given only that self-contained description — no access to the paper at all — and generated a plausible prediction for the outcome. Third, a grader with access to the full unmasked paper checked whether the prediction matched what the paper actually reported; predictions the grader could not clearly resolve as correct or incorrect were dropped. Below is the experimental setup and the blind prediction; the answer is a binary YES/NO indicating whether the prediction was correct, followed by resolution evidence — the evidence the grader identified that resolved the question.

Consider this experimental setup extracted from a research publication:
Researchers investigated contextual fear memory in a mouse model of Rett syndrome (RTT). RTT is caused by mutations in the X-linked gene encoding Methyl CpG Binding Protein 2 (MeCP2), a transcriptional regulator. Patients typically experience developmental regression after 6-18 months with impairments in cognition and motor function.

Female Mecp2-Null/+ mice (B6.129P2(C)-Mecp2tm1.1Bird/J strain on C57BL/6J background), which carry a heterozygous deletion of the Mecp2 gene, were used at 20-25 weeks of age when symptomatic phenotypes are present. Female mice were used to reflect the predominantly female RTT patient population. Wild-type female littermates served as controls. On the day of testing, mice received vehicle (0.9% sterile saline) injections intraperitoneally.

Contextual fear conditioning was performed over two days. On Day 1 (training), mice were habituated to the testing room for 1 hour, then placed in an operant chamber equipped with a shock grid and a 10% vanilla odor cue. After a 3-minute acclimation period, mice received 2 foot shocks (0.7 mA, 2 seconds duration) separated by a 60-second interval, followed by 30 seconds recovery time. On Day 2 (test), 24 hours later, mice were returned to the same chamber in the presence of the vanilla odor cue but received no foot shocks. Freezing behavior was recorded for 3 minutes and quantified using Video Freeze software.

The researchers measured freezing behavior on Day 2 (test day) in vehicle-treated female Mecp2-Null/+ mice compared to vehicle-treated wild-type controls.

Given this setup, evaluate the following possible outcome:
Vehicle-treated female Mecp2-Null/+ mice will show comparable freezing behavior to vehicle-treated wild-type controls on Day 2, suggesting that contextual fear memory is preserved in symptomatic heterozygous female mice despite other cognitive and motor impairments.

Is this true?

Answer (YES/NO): YES